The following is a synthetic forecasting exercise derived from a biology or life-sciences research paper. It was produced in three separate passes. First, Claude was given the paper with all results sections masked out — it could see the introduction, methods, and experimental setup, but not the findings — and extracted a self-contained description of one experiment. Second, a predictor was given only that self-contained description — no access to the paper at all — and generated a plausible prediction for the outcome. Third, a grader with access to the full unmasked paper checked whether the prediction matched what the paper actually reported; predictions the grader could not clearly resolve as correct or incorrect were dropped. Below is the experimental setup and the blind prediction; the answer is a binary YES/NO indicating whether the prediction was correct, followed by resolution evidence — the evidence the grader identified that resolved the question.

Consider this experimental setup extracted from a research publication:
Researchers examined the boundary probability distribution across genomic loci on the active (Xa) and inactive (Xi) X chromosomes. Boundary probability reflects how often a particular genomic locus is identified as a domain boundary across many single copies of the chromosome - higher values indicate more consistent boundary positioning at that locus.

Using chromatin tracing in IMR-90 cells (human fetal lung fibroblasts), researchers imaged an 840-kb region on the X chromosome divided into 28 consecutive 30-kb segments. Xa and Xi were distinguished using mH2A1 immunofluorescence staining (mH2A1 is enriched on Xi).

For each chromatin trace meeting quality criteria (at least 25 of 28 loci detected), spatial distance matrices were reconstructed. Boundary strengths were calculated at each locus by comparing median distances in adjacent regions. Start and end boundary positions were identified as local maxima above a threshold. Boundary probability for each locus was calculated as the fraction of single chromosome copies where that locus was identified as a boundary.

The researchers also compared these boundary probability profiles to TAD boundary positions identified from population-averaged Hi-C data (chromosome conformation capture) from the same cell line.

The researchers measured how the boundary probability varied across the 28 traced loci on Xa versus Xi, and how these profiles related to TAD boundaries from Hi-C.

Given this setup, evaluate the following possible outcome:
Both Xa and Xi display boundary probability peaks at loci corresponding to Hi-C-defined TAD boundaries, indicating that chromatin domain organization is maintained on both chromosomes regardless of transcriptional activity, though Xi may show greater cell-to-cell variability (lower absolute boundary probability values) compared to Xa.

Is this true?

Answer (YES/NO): NO